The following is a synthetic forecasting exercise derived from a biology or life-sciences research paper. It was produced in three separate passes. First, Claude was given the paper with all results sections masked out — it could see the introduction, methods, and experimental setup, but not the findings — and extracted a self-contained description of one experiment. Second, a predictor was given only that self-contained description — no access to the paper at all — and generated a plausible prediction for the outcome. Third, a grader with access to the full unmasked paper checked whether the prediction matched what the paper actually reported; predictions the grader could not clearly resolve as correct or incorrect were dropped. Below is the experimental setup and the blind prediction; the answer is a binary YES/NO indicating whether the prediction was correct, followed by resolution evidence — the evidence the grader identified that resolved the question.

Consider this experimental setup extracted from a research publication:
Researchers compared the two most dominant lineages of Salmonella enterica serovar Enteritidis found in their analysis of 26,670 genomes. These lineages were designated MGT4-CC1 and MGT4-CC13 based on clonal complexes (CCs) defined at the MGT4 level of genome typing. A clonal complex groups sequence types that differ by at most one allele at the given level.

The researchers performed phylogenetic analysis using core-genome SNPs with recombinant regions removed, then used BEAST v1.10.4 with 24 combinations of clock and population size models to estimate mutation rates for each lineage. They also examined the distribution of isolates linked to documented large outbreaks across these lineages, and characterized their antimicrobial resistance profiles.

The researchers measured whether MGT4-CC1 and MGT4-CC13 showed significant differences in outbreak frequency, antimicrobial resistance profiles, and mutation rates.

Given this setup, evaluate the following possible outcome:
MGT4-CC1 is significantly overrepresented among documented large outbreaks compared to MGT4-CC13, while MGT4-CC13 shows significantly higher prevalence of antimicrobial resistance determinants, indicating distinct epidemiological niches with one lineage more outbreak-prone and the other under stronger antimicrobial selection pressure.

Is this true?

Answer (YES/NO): NO